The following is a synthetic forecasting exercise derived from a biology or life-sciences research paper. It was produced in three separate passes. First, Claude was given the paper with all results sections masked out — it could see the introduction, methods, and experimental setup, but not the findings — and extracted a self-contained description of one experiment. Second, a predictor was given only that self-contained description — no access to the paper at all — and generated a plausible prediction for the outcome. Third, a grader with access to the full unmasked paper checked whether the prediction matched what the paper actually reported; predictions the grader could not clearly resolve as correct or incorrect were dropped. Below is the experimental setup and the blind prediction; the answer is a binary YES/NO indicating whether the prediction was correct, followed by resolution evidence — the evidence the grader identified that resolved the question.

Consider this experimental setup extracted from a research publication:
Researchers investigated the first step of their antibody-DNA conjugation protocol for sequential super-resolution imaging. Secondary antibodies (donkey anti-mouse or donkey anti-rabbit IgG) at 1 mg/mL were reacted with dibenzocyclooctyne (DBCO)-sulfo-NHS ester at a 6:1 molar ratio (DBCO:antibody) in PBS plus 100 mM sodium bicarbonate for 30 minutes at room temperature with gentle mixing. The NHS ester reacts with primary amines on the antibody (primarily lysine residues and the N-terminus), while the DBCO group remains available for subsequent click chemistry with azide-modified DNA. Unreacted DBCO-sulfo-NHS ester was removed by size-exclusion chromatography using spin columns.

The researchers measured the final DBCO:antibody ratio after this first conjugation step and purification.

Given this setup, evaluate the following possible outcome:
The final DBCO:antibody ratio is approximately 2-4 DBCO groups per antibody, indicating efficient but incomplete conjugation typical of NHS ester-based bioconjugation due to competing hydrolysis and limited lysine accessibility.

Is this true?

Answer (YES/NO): YES